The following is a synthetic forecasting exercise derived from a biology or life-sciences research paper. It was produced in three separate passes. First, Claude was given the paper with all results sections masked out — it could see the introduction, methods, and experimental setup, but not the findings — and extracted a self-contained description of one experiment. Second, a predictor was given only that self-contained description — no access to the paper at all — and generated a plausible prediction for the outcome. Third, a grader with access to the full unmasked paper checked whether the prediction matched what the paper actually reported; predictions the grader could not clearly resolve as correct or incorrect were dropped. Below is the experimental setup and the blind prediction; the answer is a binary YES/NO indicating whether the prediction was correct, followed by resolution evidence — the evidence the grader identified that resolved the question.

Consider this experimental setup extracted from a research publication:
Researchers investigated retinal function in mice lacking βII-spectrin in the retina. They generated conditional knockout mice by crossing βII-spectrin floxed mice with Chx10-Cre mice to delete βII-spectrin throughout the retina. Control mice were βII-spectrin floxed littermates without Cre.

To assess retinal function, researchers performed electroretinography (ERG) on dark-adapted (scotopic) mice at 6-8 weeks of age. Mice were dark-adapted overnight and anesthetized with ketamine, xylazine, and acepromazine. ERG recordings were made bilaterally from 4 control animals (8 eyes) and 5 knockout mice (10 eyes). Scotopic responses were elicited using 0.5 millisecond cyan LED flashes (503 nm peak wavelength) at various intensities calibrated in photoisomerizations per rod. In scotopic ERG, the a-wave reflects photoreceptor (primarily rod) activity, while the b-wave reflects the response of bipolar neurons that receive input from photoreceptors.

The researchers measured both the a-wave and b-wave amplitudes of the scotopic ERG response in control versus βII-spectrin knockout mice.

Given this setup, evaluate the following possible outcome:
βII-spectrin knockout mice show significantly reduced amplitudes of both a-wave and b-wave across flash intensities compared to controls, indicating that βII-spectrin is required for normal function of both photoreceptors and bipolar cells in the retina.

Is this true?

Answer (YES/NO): NO